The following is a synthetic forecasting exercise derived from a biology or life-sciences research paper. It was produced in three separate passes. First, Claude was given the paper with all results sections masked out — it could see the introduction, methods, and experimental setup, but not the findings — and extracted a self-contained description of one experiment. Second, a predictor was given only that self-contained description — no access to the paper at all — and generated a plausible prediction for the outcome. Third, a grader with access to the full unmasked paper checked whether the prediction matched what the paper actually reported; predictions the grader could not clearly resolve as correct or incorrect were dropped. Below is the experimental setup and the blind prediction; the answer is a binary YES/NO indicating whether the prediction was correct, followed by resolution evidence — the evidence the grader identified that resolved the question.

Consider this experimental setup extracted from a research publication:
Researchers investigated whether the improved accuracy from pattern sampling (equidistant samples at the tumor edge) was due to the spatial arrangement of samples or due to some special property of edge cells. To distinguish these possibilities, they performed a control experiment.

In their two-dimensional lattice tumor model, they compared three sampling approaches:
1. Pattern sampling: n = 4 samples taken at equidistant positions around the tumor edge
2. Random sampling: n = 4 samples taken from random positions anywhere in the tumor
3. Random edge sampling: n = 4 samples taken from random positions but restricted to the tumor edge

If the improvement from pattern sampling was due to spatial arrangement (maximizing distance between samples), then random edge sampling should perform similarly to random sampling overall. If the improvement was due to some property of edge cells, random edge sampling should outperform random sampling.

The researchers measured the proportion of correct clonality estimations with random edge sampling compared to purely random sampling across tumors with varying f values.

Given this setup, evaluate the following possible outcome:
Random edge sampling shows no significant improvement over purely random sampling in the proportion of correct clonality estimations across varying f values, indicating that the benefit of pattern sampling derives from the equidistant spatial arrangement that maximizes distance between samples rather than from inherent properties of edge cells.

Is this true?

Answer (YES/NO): YES